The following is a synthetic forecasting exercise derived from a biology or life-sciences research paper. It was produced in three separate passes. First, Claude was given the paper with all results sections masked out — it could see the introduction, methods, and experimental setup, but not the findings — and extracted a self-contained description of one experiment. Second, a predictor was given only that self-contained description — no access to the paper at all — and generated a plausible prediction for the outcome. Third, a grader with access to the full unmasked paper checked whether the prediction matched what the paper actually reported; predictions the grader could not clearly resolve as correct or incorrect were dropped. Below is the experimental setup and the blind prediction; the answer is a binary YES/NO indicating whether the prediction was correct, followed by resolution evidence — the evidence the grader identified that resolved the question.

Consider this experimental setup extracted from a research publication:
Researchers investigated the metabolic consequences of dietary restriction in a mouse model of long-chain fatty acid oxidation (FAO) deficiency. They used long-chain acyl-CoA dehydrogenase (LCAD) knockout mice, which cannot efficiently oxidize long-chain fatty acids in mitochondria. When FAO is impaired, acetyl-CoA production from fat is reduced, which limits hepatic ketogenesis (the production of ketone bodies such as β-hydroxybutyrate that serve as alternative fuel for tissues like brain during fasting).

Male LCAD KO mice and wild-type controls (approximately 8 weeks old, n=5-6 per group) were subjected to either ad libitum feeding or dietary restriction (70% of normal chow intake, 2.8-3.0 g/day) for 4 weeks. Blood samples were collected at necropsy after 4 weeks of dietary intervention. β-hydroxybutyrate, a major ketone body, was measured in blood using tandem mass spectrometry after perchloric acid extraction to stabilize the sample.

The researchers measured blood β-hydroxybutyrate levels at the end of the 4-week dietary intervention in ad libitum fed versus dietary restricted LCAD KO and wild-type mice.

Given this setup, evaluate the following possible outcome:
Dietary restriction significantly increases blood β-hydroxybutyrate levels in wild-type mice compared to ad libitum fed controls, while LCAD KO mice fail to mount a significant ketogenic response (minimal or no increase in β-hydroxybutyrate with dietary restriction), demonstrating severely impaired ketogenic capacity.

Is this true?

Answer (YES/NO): NO